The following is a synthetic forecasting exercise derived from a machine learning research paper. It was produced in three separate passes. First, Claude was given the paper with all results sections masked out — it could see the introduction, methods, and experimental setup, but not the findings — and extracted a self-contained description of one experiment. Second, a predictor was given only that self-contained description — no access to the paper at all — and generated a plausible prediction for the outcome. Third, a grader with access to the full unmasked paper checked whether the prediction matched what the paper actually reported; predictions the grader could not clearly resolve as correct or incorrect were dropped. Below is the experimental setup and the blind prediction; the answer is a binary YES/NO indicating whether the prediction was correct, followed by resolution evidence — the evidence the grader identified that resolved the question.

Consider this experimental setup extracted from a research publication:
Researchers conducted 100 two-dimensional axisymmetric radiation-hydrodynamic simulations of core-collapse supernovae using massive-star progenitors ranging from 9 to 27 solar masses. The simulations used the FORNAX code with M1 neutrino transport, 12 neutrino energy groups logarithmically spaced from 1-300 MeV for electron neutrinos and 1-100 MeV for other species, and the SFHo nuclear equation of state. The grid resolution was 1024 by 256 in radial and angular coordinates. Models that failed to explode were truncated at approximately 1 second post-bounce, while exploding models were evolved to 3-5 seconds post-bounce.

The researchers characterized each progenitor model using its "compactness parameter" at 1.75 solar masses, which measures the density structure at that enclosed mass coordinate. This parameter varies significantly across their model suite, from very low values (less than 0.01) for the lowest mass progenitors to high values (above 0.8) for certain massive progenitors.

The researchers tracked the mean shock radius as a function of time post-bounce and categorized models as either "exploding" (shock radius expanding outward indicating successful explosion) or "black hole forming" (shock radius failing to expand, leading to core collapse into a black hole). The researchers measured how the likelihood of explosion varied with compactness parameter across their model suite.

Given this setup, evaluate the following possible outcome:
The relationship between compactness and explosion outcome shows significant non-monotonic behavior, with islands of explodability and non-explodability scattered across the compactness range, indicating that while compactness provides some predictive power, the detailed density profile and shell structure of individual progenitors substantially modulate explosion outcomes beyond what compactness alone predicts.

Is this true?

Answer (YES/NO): NO